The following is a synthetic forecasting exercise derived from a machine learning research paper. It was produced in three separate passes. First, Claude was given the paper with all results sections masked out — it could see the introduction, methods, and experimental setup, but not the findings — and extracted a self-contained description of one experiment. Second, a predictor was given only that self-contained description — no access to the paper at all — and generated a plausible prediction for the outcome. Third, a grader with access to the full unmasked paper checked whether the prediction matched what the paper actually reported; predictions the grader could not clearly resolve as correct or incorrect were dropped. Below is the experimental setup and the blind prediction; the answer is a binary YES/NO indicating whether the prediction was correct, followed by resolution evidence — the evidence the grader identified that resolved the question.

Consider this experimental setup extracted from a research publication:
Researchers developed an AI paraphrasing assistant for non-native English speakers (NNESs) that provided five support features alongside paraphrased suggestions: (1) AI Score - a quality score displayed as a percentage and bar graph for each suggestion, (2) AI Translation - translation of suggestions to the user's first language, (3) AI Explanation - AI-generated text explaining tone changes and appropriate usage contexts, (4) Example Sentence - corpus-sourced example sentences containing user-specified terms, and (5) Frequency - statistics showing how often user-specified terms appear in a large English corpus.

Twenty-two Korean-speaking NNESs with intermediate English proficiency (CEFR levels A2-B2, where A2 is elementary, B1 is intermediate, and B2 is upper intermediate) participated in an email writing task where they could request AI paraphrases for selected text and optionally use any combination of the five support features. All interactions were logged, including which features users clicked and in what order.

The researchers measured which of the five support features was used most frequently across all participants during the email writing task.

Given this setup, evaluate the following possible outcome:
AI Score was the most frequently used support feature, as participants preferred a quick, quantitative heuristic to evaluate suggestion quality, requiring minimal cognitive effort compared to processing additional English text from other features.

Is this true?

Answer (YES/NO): NO